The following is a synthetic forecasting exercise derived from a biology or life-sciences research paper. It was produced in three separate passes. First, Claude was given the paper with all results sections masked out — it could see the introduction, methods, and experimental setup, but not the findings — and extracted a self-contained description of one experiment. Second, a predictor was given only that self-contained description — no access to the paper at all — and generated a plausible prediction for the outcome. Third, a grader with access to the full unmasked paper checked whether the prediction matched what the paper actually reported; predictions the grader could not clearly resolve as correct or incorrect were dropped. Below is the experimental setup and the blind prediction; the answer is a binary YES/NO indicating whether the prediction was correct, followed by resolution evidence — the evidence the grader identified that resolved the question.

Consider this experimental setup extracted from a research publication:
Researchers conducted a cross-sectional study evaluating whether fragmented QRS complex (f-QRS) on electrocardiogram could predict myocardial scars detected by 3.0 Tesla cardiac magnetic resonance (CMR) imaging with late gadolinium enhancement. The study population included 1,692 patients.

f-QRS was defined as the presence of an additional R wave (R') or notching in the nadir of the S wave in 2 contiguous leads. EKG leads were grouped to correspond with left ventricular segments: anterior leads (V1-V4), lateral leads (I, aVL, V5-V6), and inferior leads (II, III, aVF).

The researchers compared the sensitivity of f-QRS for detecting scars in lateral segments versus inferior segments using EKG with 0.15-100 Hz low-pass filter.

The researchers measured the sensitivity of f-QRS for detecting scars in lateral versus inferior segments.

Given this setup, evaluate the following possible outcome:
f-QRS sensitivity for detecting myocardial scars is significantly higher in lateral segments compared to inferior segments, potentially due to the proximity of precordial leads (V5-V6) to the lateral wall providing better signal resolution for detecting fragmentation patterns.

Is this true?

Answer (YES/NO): NO